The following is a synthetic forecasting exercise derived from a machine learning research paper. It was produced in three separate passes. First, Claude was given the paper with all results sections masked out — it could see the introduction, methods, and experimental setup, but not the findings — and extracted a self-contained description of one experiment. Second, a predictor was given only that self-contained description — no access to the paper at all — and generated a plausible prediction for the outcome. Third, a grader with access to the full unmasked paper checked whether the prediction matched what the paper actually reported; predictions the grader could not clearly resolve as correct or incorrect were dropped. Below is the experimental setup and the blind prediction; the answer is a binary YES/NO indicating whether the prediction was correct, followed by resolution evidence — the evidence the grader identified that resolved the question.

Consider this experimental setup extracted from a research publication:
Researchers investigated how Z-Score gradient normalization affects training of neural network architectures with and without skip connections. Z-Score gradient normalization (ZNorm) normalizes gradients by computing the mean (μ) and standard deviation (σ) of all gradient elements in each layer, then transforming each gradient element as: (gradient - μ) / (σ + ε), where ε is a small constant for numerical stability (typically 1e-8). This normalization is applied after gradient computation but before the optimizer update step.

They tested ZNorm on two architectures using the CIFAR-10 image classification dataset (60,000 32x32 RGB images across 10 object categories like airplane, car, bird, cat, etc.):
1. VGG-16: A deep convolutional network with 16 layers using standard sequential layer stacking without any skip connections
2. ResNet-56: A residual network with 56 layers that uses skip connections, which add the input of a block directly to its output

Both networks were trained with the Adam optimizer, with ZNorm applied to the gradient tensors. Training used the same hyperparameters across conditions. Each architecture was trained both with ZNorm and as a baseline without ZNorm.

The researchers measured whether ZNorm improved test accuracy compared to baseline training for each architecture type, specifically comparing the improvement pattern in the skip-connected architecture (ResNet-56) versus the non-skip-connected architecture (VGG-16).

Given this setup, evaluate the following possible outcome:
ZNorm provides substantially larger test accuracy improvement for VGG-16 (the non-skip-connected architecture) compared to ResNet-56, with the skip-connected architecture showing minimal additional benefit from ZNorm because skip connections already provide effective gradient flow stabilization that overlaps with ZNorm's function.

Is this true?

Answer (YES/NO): NO